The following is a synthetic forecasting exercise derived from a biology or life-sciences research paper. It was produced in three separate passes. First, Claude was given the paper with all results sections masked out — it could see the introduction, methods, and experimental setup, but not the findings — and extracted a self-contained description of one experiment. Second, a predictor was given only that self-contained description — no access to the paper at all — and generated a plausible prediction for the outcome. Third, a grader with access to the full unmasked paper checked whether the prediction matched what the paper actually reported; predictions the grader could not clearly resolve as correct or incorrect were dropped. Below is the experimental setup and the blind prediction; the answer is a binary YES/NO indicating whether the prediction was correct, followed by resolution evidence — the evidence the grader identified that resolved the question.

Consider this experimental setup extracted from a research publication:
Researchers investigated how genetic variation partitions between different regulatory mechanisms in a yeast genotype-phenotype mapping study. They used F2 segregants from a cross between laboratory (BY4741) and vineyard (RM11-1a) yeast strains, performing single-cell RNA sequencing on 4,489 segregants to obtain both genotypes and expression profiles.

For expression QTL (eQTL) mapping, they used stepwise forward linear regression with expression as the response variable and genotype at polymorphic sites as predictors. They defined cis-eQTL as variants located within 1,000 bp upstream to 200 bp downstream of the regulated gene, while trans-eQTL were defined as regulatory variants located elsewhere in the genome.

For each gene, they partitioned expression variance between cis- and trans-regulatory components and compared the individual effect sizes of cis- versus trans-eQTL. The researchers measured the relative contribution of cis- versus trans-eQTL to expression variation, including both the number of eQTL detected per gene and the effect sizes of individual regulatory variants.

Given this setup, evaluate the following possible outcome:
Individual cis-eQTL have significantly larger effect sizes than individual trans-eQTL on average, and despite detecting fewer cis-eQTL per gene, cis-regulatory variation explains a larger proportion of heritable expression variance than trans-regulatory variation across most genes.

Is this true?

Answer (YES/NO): NO